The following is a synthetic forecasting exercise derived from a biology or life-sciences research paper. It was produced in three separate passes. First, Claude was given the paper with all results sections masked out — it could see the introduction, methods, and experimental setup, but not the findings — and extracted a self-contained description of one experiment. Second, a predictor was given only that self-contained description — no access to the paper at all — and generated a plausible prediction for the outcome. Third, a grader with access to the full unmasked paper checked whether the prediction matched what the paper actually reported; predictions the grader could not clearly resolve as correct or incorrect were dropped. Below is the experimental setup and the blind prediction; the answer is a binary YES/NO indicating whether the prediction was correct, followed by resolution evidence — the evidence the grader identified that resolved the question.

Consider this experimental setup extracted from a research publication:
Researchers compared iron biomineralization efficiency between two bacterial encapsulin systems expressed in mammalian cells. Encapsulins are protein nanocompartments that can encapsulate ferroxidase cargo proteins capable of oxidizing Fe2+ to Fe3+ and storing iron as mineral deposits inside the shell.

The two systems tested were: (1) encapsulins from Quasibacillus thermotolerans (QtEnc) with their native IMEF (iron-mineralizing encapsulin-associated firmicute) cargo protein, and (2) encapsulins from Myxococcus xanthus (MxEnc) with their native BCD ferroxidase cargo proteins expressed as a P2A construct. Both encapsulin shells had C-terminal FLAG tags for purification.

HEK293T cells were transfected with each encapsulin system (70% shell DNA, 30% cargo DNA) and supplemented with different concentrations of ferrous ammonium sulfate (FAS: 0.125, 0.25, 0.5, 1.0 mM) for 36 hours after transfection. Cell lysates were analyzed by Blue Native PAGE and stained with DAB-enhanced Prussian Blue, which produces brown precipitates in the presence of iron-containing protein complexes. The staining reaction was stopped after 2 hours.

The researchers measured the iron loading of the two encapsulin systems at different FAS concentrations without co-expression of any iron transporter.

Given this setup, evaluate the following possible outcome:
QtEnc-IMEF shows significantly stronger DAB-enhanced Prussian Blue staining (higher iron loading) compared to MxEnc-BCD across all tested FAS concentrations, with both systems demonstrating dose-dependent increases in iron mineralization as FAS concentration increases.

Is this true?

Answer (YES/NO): NO